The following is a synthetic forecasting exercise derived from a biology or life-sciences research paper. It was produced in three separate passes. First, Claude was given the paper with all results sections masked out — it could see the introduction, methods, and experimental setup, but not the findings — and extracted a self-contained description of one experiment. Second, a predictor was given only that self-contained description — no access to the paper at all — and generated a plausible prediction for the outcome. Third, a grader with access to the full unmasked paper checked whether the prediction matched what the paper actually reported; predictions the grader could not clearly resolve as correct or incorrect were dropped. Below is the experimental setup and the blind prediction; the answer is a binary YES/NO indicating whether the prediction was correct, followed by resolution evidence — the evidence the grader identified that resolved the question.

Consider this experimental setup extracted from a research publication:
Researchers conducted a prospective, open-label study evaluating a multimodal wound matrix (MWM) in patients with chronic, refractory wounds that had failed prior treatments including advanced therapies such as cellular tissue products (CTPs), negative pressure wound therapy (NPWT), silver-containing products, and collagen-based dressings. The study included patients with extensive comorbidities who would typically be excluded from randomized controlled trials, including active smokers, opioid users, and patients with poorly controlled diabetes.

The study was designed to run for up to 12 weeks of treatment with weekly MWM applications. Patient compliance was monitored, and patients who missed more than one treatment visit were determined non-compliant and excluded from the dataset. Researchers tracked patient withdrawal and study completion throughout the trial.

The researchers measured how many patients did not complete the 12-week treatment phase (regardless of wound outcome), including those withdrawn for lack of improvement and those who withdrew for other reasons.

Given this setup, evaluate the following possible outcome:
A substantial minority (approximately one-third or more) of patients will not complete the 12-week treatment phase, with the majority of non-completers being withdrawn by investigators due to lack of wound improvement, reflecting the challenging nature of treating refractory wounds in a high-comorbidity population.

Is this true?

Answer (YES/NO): NO